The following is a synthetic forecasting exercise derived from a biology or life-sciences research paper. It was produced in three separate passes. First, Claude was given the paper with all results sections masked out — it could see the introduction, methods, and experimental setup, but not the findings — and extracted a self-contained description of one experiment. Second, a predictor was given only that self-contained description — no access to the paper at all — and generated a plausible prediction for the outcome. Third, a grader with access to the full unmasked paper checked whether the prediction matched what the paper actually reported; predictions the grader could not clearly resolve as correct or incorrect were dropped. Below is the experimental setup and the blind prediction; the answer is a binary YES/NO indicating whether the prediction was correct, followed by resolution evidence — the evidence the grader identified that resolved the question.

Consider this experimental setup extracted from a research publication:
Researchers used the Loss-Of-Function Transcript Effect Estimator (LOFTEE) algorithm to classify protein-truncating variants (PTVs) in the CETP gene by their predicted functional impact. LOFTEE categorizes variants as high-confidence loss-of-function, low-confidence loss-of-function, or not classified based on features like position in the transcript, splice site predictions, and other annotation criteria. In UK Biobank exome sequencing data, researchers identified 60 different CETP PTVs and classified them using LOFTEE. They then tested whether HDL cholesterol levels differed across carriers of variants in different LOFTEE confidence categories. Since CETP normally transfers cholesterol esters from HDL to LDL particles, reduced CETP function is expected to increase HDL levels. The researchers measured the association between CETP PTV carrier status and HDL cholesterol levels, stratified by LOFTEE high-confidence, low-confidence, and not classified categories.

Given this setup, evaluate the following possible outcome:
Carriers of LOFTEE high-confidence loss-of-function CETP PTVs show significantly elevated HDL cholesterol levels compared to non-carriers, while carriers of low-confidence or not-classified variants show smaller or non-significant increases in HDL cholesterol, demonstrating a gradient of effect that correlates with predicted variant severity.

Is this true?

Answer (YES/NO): NO